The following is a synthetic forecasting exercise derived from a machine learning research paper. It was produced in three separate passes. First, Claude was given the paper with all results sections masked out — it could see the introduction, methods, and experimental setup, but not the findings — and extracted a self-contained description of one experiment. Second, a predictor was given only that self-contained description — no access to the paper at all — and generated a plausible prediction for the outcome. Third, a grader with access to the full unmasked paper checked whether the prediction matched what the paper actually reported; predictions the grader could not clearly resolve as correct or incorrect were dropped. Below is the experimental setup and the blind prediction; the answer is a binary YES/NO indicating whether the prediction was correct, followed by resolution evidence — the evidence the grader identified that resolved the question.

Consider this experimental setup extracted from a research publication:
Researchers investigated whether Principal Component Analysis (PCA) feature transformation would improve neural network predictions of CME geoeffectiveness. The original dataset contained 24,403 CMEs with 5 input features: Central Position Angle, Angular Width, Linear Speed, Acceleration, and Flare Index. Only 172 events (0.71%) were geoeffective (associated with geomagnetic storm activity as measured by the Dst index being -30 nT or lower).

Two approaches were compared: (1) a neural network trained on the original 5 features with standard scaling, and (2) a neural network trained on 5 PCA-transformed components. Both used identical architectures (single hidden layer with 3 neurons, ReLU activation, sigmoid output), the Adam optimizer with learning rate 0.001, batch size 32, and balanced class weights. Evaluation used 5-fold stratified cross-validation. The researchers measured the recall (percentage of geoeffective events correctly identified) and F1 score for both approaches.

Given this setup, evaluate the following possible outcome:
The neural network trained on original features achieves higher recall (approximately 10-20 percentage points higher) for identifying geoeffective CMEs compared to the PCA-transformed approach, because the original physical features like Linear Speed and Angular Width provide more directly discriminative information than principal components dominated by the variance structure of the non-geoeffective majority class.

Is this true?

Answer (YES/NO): NO